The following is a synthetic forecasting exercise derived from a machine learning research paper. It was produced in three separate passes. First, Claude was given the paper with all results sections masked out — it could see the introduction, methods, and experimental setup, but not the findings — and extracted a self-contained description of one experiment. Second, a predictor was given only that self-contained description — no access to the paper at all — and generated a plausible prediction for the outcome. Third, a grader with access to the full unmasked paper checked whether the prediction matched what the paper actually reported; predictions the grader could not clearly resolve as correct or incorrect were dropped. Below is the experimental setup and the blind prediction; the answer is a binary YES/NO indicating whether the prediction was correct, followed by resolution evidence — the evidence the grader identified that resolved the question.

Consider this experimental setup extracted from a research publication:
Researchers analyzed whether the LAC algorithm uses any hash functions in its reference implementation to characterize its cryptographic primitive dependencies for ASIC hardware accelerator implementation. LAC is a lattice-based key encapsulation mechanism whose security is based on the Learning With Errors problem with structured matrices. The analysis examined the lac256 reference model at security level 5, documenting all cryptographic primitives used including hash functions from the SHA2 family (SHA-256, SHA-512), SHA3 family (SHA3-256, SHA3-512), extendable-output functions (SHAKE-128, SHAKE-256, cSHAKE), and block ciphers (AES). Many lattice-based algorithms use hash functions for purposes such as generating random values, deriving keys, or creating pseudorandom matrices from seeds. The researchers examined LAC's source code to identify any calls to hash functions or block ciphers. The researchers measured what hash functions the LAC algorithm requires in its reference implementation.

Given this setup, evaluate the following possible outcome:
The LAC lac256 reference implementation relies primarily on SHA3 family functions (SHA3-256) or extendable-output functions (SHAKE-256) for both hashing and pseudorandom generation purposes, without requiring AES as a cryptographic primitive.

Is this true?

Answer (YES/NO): NO